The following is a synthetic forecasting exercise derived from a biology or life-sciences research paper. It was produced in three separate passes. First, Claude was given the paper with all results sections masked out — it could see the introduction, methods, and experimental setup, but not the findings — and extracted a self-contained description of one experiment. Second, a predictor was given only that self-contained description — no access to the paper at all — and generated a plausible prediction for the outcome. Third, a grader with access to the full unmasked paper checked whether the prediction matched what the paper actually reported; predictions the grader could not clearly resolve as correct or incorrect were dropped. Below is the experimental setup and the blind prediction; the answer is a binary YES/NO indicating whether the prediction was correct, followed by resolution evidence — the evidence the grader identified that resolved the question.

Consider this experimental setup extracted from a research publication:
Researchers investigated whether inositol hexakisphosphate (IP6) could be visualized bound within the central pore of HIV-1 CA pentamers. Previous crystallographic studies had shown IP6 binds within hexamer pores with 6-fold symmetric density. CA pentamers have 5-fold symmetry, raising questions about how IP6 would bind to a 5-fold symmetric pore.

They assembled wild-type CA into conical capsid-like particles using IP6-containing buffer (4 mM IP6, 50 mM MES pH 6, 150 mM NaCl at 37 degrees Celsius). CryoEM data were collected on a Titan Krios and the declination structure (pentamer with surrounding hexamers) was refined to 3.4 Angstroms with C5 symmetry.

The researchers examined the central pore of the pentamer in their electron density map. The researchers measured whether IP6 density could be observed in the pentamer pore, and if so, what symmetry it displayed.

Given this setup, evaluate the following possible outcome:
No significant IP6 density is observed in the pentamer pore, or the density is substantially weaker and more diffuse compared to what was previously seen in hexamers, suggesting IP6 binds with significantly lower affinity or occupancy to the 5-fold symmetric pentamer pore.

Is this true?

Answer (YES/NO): NO